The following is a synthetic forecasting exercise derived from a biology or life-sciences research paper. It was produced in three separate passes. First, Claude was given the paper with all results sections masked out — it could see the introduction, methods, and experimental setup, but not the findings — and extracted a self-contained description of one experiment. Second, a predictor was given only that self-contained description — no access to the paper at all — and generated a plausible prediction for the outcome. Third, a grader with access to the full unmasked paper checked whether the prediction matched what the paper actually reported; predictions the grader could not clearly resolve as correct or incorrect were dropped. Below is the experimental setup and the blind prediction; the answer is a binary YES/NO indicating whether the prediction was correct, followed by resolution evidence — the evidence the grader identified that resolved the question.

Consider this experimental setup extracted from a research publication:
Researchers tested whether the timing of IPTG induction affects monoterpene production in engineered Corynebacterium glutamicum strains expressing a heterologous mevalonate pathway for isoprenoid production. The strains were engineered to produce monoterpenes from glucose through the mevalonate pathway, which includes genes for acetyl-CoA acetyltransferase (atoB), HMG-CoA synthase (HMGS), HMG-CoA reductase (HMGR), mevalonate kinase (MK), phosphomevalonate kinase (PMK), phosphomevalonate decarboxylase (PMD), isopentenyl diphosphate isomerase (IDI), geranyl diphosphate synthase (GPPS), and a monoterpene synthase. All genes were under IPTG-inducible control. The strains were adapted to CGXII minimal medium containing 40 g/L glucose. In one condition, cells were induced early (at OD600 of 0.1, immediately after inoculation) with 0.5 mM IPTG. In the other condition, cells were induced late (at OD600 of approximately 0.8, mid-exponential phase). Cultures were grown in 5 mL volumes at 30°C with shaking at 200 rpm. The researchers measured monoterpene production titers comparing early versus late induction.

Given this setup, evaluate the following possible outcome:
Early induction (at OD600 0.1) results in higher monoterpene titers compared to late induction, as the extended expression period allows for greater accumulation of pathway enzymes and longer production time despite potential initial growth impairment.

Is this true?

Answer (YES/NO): YES